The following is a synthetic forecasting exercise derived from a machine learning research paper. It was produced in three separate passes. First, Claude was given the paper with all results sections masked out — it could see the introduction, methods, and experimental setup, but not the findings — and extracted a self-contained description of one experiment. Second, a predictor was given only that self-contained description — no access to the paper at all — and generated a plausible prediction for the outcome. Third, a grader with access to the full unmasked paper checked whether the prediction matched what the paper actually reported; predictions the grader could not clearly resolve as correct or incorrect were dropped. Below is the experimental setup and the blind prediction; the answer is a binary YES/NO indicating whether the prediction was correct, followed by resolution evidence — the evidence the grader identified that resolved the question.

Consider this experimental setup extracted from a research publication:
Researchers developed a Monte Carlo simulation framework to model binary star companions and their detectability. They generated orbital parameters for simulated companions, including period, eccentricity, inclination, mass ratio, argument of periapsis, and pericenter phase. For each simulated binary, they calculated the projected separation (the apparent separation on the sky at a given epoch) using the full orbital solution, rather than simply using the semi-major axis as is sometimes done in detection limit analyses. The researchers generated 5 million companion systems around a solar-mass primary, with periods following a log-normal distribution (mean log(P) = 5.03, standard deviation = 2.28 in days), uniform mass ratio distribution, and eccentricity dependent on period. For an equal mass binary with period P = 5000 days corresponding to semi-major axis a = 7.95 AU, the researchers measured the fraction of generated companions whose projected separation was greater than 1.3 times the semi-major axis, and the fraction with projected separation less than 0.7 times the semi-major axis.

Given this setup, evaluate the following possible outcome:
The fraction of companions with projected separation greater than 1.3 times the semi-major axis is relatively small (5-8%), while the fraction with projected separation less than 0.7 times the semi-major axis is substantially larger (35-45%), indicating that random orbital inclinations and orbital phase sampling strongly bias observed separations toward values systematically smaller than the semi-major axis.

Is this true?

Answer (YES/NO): NO